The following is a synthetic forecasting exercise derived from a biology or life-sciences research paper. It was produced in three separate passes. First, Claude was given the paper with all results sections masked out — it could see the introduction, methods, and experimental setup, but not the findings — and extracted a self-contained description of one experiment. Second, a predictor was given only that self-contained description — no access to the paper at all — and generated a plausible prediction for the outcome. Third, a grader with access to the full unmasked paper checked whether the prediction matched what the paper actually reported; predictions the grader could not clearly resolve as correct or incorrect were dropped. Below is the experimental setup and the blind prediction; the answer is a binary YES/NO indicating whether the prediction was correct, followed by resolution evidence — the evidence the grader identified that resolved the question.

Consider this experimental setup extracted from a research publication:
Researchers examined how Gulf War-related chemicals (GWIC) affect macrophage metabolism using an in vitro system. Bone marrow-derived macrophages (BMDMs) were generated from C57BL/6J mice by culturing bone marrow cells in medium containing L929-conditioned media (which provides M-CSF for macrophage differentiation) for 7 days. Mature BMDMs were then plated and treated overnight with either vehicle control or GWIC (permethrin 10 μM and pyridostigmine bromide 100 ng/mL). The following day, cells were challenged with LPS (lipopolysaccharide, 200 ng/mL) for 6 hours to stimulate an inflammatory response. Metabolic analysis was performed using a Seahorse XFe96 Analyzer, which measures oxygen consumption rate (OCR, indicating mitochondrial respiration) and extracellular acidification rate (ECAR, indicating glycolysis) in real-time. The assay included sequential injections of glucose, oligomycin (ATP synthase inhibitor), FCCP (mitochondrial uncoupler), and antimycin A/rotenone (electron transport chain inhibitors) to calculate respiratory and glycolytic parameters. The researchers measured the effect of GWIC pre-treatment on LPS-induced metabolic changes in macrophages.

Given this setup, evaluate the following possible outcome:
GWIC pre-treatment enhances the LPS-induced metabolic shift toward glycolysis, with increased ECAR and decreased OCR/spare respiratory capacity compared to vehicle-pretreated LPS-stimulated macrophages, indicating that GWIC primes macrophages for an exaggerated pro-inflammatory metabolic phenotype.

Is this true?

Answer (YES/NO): NO